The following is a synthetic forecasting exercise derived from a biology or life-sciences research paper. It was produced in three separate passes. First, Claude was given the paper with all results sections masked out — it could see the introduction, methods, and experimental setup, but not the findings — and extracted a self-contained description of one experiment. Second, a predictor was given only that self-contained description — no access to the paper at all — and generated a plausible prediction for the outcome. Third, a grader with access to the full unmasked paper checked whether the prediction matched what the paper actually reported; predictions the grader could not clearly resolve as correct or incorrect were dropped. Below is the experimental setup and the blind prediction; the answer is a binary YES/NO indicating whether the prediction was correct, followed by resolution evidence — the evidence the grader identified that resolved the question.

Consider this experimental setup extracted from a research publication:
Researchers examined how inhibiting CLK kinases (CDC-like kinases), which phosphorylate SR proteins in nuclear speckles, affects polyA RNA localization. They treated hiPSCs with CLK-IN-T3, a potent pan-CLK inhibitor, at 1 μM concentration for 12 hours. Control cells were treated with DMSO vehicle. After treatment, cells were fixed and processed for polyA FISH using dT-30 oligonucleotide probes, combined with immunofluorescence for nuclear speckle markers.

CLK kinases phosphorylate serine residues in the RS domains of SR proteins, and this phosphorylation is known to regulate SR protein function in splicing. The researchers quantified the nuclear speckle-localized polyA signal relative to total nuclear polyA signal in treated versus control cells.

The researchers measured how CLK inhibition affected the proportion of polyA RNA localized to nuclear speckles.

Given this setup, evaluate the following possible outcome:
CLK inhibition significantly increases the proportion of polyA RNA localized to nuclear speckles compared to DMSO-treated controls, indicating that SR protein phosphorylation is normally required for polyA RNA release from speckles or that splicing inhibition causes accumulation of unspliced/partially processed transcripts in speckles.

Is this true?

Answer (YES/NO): YES